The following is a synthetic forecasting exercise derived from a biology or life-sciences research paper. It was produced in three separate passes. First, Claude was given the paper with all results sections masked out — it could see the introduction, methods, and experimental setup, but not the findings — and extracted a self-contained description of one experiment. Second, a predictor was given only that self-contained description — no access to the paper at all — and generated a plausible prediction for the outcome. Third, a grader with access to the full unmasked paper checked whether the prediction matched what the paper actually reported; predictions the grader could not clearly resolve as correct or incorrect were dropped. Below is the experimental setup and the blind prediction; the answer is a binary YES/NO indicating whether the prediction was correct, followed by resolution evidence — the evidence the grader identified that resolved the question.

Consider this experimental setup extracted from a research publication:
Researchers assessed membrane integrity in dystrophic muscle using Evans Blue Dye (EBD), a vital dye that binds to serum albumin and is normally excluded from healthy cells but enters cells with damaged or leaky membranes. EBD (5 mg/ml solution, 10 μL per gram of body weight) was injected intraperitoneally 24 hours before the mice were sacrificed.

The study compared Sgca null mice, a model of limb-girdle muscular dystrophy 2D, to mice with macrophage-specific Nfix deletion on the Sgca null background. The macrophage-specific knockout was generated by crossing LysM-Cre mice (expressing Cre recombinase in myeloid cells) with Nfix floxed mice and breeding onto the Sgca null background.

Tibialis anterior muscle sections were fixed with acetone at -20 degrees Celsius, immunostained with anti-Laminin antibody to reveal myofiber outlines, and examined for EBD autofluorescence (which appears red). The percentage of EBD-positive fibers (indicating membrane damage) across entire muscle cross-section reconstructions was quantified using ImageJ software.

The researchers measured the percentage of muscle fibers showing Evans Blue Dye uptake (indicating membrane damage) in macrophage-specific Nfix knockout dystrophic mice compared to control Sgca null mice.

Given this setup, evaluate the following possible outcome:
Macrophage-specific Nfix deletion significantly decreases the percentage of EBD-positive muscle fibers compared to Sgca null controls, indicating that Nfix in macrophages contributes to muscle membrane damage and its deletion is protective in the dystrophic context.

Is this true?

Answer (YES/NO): YES